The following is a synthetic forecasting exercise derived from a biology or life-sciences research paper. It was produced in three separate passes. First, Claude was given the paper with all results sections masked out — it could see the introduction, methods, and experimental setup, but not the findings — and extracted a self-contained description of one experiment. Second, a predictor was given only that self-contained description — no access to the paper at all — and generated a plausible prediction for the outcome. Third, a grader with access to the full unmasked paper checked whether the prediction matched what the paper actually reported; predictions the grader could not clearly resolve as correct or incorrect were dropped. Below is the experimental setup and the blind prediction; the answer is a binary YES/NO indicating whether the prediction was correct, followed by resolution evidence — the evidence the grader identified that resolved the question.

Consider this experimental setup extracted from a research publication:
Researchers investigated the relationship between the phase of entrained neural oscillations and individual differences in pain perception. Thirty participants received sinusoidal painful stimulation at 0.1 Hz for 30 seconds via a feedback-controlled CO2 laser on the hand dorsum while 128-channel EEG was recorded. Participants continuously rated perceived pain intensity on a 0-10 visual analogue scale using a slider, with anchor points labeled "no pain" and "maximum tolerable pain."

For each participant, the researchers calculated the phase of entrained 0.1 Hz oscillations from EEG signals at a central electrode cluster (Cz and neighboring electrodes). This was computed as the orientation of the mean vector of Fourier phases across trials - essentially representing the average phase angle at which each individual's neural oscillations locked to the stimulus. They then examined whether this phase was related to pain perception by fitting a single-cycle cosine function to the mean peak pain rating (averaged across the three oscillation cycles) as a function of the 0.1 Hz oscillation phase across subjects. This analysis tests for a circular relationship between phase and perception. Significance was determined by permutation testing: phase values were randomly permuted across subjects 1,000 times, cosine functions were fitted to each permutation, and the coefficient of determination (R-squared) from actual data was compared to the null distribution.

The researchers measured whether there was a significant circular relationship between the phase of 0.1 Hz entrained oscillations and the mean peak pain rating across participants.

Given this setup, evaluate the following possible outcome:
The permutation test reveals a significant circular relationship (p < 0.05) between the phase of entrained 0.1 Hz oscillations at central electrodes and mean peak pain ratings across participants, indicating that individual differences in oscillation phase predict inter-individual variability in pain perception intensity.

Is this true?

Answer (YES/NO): YES